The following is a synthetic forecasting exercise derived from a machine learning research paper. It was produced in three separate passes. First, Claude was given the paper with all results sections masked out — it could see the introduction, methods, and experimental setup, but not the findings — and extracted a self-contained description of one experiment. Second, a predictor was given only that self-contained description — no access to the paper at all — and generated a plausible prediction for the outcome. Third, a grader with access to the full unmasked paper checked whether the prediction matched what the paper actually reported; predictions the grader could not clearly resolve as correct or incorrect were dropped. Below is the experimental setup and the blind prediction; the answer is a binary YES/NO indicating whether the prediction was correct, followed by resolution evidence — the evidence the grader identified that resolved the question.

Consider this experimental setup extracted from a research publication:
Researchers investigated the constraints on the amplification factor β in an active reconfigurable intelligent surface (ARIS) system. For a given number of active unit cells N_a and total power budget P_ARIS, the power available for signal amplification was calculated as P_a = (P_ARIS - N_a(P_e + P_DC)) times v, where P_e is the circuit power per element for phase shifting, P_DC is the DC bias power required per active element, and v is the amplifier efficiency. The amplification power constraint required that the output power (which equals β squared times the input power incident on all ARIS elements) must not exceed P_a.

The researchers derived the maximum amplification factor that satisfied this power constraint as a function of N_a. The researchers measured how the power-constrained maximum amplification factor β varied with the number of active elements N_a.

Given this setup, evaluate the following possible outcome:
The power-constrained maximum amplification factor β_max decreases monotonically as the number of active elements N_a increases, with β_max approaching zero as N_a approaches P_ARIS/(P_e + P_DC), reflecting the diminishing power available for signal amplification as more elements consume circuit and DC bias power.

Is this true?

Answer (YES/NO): YES